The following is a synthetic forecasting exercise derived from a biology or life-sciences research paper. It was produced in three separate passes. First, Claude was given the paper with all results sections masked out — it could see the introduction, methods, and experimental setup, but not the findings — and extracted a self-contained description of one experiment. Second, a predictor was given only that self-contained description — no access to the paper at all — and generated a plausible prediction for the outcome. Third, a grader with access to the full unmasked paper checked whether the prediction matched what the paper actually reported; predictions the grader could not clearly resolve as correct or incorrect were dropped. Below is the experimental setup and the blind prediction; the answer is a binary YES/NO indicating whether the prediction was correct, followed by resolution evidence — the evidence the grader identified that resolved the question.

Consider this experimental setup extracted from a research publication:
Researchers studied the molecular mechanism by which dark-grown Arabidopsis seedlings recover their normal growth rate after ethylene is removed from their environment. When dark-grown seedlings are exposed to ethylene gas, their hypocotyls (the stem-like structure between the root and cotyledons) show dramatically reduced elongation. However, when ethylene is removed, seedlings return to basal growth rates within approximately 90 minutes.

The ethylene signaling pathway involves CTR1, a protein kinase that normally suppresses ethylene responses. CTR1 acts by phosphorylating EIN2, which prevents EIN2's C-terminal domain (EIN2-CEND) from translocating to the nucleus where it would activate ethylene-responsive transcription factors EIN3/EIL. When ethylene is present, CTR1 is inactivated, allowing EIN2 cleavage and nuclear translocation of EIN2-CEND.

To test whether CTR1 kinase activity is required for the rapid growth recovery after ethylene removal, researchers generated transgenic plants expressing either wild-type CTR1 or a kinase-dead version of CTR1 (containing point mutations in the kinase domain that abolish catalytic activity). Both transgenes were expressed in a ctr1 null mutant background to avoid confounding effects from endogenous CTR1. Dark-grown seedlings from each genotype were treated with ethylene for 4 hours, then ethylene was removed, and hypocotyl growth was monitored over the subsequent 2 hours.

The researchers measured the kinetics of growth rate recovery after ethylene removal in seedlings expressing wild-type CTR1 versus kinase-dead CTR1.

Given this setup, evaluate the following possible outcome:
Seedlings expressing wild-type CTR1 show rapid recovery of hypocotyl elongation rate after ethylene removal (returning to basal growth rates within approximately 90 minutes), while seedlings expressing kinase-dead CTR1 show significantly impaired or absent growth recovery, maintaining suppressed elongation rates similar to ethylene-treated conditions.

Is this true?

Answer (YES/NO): NO